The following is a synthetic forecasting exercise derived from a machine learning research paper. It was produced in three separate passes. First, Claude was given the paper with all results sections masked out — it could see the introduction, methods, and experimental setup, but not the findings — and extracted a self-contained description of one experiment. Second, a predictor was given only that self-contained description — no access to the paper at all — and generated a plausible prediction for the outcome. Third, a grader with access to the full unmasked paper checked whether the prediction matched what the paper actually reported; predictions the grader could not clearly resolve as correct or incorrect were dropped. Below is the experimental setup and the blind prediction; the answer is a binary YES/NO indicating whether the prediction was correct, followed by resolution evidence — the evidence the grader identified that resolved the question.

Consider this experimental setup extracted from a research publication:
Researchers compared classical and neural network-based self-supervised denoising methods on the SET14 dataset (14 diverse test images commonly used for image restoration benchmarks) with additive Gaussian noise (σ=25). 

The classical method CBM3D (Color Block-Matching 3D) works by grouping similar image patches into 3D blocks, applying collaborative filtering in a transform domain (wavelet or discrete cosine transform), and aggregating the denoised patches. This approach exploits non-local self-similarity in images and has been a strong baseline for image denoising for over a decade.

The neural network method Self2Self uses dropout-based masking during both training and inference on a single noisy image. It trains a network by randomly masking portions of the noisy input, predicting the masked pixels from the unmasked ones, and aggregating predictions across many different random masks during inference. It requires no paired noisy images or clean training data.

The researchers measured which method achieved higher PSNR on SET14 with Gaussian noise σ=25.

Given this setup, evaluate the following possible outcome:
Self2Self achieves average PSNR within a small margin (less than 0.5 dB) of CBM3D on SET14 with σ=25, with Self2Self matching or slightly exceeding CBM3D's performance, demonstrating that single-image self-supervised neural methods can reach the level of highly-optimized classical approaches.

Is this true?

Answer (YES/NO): NO